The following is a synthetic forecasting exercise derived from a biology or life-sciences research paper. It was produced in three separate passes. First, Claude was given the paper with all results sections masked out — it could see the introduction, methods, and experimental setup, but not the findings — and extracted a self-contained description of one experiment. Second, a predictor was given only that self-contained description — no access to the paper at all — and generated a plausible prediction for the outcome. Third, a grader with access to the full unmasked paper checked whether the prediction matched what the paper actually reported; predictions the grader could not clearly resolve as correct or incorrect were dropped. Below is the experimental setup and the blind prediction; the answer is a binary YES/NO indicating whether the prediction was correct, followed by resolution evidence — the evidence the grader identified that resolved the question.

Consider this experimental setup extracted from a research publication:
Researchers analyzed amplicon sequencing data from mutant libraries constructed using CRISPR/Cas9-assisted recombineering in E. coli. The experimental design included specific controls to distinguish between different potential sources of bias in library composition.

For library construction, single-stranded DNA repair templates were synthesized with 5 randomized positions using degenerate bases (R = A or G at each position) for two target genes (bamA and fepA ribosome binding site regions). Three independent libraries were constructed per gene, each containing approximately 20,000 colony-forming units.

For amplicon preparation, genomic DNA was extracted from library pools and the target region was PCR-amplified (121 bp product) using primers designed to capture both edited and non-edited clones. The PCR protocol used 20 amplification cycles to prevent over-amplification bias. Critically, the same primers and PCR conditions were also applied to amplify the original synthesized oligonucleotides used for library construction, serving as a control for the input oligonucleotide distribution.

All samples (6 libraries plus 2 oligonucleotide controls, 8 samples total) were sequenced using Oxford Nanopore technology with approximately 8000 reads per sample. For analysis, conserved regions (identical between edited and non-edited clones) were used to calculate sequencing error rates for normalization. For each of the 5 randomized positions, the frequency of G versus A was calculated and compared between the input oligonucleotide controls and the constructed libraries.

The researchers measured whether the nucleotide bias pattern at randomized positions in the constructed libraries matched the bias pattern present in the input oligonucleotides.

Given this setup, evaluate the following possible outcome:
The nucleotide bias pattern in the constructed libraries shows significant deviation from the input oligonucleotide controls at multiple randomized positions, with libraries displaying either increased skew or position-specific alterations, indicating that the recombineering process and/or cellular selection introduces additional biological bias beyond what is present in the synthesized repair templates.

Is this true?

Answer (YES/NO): NO